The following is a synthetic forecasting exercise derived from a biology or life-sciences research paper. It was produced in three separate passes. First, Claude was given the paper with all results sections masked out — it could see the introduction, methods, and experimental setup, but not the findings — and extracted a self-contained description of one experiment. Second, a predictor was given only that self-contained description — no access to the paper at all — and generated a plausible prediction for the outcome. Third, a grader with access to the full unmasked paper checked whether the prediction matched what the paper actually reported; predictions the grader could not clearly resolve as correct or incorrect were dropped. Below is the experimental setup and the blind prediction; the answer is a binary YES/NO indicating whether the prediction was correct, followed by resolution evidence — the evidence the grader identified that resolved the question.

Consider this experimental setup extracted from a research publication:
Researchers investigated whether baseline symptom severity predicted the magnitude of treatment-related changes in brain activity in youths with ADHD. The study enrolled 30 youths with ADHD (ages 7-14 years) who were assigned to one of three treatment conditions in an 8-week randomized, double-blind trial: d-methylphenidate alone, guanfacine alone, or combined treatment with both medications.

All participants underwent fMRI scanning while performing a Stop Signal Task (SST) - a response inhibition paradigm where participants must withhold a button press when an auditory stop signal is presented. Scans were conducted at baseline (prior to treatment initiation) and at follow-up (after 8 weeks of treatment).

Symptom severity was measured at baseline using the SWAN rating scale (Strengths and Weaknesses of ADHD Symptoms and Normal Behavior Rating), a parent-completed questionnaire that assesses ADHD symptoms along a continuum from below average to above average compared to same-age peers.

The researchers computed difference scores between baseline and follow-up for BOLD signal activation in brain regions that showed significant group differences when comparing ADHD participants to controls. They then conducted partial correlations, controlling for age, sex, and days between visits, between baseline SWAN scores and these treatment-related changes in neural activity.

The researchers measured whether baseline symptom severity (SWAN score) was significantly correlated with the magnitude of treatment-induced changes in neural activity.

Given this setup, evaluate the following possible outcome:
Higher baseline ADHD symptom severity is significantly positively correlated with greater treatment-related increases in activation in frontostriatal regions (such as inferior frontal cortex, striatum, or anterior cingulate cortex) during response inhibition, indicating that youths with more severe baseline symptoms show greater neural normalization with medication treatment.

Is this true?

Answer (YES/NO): NO